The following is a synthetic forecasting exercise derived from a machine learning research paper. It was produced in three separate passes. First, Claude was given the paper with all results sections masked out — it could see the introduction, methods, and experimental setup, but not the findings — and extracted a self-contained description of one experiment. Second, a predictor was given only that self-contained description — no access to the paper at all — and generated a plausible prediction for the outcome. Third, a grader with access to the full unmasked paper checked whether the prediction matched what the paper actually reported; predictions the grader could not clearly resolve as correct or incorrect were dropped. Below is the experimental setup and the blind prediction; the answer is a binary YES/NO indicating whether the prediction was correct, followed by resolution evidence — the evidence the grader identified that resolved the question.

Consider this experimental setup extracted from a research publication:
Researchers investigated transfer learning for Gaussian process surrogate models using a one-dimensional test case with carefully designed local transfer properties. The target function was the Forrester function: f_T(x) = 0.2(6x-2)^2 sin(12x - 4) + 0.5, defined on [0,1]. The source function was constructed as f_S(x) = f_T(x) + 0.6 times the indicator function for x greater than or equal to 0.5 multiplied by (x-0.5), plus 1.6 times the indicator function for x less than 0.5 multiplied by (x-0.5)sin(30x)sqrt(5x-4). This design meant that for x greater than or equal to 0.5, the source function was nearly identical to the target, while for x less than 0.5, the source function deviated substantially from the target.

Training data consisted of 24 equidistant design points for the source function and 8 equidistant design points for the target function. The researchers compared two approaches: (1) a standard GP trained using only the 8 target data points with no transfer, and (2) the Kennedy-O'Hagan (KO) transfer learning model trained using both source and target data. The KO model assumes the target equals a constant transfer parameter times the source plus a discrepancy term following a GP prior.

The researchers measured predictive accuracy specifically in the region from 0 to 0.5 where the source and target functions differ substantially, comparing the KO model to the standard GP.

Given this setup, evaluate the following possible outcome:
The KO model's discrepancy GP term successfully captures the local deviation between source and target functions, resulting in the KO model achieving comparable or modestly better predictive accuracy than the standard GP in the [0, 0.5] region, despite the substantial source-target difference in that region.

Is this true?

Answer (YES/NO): NO